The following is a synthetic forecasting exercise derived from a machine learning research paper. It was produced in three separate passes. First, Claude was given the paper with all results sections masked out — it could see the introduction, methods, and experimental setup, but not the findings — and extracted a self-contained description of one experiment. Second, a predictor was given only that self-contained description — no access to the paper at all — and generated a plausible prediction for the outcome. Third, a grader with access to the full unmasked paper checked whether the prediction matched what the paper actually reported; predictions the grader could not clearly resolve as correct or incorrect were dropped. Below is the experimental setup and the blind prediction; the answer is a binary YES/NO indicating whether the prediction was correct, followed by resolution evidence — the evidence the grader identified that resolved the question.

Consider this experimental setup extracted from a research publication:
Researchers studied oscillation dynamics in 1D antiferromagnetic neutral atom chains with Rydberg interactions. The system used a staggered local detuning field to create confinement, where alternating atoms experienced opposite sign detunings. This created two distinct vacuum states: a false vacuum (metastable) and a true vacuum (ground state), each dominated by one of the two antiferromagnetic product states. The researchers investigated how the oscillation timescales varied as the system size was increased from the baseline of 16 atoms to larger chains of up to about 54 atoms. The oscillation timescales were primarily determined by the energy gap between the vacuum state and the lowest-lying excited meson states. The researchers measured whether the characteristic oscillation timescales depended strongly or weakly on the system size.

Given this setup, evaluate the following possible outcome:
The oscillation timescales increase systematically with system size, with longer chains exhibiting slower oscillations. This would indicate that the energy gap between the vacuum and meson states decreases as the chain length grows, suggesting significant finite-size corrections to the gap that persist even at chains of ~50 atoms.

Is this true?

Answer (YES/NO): NO